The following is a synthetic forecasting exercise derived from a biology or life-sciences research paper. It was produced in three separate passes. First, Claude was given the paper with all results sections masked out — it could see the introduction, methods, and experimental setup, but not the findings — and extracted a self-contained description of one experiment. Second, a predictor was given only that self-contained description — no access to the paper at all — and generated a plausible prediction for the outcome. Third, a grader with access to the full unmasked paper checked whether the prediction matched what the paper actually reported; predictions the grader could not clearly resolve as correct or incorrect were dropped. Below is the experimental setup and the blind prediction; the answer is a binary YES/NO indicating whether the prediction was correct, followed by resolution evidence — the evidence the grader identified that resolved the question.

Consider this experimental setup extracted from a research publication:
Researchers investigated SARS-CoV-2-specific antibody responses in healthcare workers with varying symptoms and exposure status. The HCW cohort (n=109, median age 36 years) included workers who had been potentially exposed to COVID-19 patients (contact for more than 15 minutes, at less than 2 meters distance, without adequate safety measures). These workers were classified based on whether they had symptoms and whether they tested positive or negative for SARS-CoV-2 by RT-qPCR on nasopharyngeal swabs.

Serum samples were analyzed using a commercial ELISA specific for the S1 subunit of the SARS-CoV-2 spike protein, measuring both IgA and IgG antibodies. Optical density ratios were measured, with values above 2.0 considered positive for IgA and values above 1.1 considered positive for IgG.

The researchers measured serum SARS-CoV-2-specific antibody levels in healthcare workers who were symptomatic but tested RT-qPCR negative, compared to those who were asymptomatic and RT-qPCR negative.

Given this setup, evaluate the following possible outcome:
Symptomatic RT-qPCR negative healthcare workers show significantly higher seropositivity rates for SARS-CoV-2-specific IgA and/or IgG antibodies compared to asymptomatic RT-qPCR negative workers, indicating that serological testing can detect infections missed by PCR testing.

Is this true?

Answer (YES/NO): NO